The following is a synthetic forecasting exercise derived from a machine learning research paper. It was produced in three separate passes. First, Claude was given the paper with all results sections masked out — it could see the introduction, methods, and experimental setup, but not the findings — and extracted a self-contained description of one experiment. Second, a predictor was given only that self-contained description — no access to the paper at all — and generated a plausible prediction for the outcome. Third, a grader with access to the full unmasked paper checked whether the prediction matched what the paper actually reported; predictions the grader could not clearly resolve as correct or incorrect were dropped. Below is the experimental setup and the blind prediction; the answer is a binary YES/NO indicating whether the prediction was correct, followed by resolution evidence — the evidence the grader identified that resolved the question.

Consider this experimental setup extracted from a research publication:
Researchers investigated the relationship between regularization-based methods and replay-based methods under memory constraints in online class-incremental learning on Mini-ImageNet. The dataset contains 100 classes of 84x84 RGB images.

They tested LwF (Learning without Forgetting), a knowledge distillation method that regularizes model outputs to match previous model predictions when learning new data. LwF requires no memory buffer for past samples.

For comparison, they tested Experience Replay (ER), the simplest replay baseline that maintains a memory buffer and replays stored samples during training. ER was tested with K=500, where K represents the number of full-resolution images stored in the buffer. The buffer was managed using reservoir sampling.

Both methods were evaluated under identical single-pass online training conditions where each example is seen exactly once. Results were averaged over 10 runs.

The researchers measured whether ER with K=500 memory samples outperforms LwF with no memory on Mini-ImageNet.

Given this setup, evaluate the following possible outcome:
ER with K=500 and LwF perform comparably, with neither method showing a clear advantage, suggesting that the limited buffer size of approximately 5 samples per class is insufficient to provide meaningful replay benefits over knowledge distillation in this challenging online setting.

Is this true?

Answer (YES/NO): NO